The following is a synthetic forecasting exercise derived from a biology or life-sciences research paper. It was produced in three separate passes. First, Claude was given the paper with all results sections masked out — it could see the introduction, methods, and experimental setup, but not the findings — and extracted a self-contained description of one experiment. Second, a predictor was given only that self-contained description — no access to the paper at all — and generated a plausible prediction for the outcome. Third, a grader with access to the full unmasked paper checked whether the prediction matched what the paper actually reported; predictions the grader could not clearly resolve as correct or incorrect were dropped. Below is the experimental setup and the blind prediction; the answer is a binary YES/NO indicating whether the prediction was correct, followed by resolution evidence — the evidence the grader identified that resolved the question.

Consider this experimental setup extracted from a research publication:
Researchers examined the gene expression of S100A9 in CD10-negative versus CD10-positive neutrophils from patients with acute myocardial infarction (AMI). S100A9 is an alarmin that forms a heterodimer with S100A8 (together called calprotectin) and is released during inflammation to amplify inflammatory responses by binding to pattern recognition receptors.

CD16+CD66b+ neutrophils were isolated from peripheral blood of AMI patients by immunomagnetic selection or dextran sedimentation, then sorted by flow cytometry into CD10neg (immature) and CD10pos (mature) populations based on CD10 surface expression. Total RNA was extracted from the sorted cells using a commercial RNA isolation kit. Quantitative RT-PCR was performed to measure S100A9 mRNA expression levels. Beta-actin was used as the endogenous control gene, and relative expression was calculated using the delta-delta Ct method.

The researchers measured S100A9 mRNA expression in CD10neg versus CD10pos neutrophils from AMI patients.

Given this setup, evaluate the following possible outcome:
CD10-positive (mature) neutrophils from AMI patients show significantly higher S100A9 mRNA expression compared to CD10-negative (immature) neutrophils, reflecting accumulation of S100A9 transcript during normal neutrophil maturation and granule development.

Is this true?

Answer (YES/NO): NO